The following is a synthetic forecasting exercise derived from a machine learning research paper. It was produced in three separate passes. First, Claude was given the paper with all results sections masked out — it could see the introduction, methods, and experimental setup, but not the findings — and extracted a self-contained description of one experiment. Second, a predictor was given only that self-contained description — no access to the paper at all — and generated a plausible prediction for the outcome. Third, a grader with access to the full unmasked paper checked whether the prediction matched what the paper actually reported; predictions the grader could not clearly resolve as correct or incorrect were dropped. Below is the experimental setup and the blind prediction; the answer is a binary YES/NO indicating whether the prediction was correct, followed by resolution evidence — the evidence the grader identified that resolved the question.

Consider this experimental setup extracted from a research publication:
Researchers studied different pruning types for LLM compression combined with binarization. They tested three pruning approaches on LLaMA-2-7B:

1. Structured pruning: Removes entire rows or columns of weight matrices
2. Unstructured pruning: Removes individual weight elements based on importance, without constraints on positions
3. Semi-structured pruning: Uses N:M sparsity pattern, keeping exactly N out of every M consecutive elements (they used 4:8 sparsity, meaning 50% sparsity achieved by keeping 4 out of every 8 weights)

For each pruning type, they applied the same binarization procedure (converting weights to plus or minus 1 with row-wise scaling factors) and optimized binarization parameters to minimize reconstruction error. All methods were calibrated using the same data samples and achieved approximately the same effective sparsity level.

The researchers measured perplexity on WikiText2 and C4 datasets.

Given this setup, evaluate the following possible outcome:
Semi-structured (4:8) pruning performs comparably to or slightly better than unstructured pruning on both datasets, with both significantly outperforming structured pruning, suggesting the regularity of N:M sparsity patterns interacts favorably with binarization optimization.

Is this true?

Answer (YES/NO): NO